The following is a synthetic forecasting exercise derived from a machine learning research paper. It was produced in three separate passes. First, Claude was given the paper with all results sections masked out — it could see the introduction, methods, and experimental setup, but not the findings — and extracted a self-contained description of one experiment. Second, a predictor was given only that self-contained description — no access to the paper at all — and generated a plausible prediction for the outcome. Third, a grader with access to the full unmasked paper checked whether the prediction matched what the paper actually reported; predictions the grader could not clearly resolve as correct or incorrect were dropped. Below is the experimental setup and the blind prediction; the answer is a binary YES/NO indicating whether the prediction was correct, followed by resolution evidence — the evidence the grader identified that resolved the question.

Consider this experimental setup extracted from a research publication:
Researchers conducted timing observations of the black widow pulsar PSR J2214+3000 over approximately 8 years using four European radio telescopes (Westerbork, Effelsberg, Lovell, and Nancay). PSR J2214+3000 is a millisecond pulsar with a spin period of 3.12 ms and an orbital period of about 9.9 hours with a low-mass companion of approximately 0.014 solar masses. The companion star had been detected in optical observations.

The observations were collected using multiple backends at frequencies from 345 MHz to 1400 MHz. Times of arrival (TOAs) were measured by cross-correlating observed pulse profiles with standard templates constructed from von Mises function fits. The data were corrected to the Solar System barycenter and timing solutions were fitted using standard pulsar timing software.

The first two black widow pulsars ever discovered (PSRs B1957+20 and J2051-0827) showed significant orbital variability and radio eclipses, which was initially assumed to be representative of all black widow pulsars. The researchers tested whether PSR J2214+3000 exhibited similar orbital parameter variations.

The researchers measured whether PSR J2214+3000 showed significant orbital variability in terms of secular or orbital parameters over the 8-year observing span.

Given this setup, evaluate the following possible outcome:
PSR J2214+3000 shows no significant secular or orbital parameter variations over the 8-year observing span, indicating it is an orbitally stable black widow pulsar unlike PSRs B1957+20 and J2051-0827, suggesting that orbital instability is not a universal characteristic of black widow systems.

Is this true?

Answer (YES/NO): YES